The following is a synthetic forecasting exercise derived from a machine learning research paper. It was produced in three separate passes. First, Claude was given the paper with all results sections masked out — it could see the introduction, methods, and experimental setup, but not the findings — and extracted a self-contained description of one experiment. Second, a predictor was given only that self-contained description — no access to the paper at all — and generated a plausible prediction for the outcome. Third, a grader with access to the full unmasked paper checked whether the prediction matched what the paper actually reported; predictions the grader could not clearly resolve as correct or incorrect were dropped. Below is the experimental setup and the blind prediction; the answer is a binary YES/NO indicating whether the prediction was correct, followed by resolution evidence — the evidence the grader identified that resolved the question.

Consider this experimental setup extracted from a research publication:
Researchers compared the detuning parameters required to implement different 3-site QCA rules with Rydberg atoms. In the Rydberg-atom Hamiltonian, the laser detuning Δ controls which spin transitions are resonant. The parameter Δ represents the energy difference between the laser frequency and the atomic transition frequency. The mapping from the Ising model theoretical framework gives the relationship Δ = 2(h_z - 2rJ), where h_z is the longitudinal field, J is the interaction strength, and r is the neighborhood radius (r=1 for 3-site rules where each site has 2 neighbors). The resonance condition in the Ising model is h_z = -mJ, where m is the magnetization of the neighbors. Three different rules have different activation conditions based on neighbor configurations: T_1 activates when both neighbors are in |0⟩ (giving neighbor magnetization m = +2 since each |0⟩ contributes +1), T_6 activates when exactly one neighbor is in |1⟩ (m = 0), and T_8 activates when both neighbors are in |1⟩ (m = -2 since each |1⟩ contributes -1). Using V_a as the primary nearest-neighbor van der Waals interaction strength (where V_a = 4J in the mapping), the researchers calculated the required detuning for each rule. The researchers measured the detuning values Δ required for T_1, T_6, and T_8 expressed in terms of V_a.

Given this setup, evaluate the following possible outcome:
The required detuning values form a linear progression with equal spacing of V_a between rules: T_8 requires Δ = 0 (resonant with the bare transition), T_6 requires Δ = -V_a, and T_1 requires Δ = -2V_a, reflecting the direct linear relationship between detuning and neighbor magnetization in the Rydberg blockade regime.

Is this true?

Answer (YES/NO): YES